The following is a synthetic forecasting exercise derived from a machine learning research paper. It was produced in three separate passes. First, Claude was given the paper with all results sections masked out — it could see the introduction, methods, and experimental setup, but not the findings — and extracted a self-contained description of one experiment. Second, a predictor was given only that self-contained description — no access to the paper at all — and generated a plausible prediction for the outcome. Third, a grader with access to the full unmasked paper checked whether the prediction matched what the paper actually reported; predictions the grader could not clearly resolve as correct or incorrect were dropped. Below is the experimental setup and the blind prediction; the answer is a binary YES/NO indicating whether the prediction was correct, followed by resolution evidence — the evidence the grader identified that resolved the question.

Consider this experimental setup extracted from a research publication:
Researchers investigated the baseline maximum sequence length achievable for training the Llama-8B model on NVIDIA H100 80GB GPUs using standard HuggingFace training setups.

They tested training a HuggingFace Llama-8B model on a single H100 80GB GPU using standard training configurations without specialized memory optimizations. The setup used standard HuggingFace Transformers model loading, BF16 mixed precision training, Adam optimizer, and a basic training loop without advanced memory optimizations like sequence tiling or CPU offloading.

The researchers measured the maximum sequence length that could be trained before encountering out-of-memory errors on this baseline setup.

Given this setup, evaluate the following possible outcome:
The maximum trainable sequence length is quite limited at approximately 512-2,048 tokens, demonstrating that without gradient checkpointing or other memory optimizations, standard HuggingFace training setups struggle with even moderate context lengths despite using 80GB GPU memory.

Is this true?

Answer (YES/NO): NO